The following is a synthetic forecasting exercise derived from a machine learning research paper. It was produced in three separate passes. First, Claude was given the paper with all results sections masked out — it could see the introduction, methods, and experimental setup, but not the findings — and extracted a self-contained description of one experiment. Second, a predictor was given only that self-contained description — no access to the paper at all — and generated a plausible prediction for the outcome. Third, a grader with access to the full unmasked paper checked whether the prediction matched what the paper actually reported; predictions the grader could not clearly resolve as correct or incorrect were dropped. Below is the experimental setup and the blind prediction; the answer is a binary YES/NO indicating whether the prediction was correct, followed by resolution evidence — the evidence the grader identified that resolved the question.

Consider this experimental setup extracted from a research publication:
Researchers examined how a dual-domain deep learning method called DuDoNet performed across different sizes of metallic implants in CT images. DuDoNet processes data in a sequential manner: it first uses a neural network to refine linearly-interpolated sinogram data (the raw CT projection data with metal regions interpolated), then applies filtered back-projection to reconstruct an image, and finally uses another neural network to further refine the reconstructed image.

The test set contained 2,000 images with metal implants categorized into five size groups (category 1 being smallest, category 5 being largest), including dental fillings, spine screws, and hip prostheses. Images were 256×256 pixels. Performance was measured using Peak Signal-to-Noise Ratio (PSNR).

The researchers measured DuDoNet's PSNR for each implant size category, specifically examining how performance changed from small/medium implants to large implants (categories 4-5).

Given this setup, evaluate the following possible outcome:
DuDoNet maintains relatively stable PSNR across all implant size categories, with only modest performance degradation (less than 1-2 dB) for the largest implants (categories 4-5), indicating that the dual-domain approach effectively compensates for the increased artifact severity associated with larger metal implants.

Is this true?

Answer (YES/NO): NO